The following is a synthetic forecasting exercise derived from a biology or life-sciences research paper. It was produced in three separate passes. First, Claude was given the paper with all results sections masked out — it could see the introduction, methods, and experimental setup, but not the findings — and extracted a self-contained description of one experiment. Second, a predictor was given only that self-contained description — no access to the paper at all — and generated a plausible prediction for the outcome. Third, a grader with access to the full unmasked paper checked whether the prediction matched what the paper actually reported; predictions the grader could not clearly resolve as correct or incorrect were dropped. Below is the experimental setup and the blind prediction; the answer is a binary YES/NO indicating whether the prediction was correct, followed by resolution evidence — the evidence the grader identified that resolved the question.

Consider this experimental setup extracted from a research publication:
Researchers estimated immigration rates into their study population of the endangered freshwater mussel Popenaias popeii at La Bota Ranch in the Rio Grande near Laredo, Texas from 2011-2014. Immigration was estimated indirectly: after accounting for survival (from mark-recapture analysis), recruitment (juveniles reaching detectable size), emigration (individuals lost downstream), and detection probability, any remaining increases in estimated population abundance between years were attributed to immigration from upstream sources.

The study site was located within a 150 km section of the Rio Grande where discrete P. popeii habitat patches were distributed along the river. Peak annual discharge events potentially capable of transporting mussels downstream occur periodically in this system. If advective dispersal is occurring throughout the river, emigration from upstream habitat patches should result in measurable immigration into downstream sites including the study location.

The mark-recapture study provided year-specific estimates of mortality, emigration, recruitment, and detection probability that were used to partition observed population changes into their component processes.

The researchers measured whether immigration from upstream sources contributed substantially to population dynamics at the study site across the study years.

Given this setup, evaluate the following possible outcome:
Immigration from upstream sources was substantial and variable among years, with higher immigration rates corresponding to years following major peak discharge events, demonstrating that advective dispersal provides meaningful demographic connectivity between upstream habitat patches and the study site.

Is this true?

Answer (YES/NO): YES